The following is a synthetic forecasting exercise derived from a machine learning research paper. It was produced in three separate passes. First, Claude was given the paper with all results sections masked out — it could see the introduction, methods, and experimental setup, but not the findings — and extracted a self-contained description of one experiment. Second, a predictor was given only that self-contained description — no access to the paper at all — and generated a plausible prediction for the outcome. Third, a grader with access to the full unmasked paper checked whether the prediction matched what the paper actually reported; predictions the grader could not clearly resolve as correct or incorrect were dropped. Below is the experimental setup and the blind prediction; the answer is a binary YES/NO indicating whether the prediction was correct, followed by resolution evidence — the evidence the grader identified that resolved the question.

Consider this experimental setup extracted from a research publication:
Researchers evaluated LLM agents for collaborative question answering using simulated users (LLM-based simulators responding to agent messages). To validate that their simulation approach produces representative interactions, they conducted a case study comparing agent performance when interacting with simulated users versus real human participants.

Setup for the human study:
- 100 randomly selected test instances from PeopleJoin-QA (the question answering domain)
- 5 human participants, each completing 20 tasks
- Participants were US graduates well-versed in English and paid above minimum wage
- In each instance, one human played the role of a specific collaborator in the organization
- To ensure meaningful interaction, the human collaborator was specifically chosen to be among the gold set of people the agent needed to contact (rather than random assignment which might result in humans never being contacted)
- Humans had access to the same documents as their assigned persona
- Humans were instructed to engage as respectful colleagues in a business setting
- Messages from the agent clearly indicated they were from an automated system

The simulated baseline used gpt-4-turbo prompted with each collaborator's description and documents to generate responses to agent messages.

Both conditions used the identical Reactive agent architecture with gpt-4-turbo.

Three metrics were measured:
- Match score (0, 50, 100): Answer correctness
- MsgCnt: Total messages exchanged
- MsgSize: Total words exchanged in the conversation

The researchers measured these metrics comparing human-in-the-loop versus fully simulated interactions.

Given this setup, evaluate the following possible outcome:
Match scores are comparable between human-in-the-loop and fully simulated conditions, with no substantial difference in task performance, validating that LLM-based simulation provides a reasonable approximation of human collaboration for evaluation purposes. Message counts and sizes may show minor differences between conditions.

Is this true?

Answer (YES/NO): YES